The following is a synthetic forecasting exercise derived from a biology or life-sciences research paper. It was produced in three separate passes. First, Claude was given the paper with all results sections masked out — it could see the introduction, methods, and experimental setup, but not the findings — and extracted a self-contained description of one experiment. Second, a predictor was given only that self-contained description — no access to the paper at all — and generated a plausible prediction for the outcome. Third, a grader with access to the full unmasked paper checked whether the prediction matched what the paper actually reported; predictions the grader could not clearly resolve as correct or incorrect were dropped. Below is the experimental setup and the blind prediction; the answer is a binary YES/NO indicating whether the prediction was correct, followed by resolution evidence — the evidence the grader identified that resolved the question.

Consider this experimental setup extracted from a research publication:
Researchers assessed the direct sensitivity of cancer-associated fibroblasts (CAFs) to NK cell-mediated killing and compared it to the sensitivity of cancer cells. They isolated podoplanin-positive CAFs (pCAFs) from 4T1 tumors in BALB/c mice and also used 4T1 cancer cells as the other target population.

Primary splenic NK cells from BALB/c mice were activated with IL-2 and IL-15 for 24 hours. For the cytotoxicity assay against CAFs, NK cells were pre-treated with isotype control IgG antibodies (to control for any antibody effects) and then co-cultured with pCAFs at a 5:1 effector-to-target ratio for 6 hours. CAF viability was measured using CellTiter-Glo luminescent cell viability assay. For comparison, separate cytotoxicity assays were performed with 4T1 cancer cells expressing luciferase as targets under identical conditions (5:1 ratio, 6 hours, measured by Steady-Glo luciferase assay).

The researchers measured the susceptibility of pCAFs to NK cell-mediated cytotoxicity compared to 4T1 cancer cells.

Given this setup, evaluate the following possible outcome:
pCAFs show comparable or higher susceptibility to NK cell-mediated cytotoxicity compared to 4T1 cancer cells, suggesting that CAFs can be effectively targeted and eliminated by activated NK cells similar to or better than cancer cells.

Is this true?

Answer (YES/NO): YES